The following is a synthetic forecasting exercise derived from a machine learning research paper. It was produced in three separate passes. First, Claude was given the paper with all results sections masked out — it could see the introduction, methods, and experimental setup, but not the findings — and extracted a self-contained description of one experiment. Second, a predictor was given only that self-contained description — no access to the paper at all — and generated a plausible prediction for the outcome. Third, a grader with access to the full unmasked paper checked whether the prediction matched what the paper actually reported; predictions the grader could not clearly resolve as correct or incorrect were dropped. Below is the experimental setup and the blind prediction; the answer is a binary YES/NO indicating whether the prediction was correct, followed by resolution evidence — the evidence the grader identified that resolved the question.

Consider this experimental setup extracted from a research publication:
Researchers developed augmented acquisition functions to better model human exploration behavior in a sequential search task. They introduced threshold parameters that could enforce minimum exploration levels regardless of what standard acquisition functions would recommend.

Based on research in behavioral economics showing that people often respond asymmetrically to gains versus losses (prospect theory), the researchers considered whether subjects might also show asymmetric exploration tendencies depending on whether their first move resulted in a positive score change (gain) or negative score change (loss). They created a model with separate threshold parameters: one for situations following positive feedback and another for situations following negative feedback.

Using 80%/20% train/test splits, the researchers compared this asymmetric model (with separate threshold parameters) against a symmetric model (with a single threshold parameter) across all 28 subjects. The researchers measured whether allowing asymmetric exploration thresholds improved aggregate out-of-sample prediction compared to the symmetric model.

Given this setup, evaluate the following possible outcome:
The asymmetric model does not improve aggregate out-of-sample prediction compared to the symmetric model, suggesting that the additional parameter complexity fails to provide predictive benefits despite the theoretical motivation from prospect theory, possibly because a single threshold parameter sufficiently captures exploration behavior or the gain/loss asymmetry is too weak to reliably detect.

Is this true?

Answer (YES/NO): NO